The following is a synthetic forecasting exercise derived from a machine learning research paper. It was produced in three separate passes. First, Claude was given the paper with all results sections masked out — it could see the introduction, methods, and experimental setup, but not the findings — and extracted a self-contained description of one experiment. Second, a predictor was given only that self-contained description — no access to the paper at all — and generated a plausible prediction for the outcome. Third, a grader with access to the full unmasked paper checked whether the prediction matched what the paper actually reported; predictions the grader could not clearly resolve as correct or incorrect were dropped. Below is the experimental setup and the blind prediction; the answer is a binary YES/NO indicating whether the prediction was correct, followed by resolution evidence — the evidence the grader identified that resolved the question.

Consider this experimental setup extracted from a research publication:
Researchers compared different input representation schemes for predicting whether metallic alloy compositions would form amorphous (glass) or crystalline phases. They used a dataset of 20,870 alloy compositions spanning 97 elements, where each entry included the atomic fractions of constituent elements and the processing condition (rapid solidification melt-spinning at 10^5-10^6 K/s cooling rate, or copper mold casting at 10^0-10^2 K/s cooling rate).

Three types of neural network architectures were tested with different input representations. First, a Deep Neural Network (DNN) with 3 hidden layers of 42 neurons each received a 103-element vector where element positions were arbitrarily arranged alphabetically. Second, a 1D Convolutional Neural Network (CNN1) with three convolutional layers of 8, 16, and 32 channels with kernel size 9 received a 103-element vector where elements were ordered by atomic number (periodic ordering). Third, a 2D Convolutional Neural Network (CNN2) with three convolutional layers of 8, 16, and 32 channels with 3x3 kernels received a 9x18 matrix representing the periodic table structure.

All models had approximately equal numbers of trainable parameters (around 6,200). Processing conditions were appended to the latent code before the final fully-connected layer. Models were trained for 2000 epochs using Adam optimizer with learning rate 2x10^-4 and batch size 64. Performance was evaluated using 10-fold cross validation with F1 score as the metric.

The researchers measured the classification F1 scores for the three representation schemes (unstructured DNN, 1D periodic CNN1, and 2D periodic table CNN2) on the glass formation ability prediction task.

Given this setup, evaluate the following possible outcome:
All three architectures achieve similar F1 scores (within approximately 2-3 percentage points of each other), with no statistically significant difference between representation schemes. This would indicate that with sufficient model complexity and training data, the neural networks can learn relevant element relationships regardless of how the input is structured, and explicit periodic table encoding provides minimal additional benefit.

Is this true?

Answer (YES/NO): YES